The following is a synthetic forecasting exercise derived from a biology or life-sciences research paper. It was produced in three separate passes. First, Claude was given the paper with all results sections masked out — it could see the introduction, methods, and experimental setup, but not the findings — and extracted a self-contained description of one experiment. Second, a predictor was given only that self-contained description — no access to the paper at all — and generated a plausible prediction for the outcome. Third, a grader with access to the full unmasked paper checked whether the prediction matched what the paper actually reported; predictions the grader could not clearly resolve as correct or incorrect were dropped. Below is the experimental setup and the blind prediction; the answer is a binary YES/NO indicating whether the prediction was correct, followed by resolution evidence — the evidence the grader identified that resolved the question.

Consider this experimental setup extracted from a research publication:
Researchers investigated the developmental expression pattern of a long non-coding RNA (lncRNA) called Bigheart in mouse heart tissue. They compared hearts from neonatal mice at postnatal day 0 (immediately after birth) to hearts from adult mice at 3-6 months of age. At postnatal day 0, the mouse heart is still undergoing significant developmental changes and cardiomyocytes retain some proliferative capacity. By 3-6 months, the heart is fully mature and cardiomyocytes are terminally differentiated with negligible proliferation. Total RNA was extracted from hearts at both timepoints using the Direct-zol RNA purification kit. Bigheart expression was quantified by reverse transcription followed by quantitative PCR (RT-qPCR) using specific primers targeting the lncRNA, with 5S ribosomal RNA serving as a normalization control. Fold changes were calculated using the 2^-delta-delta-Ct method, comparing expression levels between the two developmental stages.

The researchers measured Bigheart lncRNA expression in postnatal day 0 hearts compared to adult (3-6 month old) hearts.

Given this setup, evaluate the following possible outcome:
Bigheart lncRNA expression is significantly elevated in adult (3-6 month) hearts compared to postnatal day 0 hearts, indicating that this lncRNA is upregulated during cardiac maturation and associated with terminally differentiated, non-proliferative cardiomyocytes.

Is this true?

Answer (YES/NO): NO